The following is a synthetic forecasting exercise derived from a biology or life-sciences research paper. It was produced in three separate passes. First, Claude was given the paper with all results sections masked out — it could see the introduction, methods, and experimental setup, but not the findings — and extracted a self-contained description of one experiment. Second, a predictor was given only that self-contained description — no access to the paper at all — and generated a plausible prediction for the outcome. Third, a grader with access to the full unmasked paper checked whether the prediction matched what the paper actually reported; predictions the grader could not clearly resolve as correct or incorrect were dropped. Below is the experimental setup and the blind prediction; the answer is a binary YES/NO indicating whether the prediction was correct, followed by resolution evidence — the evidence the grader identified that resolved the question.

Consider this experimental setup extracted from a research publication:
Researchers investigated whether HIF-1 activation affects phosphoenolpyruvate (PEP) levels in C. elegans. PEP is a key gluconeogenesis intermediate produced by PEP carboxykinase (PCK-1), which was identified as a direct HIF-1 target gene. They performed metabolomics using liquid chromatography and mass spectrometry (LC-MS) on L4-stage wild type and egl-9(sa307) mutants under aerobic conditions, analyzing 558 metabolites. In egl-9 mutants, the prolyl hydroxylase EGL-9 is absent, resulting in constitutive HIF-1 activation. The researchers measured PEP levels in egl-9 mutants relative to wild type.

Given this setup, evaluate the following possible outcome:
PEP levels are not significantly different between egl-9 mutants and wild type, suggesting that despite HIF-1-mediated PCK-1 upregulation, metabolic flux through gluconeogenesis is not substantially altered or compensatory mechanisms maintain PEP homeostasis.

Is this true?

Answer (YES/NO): NO